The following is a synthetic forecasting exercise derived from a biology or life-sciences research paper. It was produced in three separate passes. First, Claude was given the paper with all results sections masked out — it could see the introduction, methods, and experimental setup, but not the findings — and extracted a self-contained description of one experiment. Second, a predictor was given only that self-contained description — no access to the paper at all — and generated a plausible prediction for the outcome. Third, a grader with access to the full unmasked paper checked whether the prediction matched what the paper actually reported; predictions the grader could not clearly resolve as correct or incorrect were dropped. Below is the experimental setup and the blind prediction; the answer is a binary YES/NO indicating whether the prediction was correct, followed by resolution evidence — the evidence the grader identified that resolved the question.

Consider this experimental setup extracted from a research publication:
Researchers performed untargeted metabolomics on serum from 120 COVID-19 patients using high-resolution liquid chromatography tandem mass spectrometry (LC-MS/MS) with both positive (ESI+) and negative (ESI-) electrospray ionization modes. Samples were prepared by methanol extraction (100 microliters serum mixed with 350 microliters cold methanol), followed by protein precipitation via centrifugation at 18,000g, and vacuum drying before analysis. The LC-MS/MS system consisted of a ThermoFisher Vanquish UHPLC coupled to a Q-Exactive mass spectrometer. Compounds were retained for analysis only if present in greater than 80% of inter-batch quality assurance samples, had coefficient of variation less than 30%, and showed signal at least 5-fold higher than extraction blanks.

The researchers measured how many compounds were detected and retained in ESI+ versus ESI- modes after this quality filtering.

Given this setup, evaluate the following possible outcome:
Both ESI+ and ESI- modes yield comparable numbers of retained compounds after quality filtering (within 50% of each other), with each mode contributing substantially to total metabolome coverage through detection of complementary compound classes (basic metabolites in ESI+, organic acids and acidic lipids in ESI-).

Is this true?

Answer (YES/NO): NO